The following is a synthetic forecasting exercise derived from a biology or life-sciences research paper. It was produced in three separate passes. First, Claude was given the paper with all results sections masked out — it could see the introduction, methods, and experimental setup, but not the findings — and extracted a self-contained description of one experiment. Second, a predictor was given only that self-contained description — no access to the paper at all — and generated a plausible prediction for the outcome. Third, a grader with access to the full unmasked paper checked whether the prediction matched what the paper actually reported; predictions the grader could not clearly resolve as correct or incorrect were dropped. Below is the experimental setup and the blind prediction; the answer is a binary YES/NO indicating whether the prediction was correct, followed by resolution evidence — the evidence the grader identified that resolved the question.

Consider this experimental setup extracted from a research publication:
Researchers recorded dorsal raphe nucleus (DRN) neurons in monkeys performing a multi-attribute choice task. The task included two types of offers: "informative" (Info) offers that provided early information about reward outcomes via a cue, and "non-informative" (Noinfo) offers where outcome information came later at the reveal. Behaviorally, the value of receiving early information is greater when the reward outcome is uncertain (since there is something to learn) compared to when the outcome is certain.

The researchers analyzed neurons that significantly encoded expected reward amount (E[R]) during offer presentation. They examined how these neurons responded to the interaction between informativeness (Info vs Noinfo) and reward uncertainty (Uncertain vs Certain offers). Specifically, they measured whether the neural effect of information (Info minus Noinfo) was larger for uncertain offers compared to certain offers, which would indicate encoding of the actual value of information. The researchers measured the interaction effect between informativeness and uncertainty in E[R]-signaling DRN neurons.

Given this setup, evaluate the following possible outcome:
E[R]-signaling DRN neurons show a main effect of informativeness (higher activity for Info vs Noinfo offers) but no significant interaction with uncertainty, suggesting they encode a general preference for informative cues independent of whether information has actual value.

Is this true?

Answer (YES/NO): NO